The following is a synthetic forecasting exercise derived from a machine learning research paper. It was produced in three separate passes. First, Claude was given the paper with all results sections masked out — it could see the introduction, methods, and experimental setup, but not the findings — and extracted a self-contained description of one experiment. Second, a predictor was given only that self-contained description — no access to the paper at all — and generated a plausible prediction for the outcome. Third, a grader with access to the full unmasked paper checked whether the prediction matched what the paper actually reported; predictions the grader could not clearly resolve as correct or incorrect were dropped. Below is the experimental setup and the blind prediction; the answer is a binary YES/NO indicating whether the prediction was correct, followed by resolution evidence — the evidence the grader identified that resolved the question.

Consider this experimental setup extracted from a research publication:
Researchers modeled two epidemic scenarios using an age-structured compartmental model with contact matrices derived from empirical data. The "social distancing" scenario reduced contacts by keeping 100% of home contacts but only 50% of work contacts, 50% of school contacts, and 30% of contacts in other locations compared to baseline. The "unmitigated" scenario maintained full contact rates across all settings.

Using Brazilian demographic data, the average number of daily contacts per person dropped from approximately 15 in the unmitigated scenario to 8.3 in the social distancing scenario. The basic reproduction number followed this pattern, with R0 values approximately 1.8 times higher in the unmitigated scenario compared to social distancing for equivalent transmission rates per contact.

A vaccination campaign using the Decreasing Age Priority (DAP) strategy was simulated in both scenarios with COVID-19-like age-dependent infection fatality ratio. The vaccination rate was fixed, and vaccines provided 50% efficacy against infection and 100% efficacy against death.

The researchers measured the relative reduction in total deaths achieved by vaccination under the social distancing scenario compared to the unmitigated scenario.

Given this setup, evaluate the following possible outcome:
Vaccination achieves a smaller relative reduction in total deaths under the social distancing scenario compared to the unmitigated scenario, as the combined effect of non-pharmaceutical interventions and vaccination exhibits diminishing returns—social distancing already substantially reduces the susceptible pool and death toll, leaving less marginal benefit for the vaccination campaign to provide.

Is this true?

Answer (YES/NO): NO